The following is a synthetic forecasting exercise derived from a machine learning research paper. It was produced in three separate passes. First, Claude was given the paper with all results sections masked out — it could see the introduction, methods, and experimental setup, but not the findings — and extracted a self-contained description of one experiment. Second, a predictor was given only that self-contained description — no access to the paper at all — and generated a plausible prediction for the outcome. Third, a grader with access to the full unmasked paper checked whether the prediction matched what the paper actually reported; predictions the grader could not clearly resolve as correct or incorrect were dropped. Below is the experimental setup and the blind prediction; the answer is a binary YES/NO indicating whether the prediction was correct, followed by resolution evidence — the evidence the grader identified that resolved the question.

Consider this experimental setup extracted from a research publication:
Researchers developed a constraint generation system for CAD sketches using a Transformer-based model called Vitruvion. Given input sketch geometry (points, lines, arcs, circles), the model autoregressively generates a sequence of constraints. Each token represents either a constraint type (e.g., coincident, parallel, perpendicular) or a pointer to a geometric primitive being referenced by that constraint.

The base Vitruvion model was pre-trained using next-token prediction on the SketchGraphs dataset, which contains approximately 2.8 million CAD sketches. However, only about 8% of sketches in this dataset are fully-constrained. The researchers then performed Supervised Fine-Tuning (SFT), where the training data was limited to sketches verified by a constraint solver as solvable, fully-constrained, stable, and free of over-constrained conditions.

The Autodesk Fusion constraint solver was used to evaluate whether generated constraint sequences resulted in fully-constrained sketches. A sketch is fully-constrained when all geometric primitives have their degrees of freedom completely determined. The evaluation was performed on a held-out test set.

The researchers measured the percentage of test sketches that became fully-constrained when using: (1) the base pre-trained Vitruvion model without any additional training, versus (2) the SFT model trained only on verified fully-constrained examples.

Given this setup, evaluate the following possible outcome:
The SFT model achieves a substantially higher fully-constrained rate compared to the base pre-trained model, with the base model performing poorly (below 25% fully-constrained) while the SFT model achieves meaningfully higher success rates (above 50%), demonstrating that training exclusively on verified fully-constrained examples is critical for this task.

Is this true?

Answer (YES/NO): NO